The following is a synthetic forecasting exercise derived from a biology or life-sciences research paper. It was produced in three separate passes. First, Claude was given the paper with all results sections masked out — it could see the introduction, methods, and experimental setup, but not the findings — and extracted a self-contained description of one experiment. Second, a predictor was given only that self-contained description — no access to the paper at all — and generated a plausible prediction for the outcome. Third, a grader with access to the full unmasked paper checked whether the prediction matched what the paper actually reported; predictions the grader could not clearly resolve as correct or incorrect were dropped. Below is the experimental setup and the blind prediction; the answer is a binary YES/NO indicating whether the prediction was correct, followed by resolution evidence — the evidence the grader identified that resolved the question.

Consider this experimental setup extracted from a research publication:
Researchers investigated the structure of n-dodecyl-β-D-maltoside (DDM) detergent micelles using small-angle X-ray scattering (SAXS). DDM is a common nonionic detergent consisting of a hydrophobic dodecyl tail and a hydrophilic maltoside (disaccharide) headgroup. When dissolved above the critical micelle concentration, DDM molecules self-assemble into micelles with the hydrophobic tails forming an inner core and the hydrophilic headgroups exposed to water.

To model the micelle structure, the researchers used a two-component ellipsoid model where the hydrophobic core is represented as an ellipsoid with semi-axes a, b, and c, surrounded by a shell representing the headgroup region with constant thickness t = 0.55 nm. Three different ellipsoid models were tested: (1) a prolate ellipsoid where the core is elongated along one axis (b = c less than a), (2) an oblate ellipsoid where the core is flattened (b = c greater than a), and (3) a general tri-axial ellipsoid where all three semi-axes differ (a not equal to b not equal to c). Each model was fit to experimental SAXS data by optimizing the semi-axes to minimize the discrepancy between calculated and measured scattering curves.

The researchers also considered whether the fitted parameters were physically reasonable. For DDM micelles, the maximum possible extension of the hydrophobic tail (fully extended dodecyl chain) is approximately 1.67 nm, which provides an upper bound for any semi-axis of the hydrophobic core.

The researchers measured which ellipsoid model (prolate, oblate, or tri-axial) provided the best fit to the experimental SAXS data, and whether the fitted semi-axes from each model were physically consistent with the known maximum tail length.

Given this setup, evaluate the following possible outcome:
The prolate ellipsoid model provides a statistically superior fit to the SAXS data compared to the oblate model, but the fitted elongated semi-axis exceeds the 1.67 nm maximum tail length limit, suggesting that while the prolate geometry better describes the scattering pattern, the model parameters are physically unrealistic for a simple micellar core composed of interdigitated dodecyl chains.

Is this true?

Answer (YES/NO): NO